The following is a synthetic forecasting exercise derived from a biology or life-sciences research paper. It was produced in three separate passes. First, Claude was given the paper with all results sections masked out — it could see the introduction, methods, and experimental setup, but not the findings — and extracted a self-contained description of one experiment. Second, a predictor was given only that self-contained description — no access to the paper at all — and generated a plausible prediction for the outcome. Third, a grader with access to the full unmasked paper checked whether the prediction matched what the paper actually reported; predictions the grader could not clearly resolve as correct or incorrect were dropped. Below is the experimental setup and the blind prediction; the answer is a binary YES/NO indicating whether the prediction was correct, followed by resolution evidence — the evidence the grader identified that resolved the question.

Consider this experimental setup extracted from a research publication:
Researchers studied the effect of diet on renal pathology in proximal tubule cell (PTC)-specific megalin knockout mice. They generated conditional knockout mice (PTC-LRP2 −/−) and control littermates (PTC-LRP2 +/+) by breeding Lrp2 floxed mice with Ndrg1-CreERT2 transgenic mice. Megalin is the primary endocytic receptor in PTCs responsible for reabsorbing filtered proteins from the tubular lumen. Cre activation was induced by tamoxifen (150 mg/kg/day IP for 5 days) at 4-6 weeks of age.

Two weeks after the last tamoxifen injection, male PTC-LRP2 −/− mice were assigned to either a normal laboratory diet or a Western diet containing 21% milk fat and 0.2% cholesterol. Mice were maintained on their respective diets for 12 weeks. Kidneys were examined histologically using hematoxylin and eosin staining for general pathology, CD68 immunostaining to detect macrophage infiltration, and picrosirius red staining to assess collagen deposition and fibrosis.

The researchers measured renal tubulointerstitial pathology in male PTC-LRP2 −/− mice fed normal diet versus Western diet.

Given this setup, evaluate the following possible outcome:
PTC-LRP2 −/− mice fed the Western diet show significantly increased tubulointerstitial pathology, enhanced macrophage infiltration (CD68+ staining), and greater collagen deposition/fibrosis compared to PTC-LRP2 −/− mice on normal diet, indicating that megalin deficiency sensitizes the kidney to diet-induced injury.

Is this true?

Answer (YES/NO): YES